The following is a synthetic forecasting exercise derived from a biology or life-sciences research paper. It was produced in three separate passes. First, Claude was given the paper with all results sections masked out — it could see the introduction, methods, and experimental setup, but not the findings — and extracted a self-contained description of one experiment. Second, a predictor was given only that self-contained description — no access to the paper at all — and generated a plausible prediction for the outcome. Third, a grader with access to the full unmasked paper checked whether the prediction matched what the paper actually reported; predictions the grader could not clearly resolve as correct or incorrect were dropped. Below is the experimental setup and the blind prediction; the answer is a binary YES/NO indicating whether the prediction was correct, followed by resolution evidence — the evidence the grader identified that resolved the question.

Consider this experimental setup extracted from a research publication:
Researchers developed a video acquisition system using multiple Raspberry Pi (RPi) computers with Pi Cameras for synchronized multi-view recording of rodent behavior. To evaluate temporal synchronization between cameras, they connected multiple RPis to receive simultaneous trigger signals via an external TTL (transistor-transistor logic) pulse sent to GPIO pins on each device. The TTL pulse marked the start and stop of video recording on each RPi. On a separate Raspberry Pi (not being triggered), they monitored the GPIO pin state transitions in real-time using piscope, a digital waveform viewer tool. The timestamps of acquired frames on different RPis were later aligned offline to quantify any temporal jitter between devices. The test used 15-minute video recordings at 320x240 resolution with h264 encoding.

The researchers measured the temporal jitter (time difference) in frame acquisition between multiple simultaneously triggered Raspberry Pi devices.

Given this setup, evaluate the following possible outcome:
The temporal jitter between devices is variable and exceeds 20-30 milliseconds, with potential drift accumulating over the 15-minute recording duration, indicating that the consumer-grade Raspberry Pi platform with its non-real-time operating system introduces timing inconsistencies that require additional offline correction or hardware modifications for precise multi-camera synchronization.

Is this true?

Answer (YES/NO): NO